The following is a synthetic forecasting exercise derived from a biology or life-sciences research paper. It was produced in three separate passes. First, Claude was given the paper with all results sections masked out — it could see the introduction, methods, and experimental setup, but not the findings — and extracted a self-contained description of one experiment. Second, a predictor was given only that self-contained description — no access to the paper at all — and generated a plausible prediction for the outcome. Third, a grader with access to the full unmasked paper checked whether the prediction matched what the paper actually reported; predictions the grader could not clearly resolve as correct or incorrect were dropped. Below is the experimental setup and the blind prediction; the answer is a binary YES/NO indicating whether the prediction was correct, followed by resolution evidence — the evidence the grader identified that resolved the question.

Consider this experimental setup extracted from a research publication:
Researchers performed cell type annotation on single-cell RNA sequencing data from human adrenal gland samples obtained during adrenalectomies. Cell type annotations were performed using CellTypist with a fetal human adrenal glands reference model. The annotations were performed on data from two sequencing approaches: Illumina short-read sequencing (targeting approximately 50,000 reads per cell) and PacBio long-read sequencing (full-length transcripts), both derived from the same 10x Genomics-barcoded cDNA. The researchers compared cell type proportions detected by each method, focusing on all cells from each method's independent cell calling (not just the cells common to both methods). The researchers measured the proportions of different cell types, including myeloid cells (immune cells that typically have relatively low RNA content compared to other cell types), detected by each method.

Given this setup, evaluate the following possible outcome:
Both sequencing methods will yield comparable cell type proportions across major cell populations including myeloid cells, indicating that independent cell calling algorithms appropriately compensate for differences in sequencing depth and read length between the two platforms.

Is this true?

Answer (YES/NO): NO